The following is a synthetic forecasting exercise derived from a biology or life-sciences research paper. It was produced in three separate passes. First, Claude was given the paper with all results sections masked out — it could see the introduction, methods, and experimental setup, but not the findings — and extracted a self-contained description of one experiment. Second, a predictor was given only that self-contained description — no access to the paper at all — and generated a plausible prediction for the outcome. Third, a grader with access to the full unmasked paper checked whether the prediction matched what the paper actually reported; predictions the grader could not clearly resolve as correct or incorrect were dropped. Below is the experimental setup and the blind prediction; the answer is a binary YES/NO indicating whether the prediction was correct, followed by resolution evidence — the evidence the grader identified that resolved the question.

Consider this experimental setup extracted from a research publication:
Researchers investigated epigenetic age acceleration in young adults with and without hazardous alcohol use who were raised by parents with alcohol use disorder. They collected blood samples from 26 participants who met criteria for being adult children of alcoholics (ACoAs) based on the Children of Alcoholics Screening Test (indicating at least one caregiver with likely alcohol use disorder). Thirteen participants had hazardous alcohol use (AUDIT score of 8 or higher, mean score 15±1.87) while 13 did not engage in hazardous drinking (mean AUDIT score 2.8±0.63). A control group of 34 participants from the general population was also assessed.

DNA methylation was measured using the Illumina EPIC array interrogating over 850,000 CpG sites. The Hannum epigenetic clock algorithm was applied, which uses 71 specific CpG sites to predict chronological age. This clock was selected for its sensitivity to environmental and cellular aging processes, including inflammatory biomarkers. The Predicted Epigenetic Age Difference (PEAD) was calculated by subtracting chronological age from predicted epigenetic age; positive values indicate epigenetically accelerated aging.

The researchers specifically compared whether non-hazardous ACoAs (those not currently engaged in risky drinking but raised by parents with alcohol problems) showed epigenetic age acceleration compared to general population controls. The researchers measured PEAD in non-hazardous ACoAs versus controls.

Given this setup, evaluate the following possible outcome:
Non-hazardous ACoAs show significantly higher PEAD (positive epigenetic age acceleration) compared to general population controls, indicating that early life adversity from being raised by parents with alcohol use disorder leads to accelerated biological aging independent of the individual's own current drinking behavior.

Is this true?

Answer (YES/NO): NO